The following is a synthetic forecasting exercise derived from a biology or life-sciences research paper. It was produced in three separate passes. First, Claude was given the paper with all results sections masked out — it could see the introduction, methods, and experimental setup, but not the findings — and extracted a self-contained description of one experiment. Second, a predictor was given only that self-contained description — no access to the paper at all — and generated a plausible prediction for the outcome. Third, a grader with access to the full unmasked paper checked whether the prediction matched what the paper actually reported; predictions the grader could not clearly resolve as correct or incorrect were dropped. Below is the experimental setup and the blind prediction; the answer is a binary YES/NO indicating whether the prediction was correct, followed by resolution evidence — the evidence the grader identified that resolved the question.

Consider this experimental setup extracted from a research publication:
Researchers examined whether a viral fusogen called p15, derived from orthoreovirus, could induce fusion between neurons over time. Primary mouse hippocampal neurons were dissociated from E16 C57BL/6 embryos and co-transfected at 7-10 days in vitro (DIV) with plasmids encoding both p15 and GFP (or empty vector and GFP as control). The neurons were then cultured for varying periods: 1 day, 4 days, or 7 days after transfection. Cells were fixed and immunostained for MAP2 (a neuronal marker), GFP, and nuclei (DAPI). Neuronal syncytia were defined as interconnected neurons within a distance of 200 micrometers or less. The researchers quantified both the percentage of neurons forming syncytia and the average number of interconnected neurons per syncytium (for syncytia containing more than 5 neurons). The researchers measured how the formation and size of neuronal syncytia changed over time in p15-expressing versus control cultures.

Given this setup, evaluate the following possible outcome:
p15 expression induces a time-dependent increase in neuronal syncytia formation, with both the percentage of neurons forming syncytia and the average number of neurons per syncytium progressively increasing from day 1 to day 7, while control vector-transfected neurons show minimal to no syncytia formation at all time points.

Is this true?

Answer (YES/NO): YES